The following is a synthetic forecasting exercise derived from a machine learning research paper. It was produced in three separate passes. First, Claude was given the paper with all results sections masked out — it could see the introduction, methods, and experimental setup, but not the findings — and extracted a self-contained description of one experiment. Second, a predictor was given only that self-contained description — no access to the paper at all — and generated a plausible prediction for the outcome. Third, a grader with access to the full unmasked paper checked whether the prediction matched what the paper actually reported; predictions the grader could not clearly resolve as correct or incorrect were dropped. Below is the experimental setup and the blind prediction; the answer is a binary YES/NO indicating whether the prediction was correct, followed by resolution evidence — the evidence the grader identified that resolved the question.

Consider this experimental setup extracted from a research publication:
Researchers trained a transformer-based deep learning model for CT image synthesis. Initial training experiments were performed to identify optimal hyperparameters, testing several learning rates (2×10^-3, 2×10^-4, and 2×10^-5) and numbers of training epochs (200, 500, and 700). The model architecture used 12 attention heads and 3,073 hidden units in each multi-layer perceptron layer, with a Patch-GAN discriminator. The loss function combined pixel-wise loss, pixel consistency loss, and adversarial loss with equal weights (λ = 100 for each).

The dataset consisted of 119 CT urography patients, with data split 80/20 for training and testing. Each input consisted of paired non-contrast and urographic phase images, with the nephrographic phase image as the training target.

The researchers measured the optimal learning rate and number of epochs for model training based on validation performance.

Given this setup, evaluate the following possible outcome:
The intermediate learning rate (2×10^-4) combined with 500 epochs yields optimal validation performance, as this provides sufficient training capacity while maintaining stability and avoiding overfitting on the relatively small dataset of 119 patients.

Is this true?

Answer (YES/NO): NO